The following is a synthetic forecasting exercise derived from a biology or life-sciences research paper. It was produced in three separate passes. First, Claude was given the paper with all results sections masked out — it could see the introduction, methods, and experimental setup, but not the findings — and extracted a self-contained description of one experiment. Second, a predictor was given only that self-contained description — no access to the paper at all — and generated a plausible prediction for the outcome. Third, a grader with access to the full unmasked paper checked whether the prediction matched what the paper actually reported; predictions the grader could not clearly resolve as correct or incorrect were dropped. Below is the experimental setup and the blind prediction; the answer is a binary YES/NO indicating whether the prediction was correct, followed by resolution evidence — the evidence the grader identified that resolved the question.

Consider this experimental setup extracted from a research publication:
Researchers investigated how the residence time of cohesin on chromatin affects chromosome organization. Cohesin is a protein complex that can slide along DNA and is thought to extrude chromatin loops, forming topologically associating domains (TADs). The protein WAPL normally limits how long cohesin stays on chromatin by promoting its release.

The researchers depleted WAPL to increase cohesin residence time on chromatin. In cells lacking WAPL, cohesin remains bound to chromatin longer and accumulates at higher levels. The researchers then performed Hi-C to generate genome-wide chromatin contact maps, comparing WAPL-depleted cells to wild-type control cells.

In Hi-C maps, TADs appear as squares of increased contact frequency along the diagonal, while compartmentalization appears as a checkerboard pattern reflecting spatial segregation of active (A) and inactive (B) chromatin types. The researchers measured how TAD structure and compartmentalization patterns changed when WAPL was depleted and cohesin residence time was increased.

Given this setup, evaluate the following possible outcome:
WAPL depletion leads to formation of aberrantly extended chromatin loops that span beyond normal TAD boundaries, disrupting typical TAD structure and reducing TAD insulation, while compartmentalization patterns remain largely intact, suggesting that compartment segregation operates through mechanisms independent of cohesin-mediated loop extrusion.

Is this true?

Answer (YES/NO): NO